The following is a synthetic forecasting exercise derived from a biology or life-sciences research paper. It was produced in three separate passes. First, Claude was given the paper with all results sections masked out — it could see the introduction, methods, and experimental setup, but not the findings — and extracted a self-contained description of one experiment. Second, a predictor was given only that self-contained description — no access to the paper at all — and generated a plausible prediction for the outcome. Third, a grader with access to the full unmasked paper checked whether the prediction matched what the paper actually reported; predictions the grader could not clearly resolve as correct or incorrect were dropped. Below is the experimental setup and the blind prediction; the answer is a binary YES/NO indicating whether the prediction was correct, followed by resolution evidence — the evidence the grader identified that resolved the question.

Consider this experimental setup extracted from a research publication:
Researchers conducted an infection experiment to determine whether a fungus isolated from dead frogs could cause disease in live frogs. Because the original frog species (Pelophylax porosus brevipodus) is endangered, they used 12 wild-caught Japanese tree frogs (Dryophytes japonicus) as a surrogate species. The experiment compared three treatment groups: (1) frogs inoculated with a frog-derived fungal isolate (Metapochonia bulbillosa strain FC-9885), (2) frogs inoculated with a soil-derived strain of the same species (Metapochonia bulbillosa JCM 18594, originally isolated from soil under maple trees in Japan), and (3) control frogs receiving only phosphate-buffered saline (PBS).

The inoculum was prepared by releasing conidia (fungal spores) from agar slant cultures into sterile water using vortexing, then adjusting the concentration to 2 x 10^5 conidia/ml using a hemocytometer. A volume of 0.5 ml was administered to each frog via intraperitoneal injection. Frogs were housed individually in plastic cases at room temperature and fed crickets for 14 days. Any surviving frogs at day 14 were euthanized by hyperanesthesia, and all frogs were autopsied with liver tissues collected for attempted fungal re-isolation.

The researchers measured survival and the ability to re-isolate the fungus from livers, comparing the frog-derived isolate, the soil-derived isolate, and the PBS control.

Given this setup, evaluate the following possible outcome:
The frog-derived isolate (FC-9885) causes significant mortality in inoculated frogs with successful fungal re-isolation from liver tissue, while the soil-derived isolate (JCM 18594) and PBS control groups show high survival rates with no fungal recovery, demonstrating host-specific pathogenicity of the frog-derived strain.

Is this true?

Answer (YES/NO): NO